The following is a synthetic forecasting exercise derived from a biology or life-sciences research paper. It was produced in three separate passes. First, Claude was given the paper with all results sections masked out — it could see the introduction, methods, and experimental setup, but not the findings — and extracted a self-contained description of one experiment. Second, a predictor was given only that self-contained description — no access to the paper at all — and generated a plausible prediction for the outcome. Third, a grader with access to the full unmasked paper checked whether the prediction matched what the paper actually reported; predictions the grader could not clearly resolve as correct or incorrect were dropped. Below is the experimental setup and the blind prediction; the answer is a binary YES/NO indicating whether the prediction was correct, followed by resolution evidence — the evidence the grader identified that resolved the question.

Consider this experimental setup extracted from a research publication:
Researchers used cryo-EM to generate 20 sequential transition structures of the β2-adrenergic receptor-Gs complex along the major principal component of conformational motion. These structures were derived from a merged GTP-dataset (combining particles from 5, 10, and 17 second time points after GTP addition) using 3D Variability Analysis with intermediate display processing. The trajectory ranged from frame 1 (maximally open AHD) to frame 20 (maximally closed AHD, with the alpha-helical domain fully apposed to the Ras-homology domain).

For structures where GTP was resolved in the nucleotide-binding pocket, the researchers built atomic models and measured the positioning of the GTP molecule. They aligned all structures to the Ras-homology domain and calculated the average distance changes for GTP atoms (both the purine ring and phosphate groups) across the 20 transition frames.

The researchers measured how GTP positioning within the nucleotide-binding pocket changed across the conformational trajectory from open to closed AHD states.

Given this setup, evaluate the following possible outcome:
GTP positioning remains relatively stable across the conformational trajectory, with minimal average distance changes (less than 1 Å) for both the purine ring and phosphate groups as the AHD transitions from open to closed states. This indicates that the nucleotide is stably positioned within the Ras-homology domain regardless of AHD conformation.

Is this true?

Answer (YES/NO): NO